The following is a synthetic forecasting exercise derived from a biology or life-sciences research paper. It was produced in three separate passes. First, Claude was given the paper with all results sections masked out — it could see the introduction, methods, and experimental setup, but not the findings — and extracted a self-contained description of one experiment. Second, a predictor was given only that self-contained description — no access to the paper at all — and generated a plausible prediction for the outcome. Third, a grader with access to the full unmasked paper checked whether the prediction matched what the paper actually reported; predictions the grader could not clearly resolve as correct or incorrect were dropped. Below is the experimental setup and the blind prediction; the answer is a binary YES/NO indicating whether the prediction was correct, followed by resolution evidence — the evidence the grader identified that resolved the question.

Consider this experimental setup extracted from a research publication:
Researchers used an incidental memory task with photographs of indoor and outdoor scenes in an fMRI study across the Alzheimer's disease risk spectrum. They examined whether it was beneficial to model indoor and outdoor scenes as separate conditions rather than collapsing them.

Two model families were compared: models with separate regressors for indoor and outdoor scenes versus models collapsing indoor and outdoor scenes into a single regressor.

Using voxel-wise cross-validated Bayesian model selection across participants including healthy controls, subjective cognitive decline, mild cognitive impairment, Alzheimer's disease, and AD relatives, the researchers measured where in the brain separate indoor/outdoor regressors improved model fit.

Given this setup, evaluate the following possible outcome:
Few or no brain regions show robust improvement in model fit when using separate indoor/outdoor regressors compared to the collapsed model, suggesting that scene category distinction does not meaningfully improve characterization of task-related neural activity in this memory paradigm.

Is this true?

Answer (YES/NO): YES